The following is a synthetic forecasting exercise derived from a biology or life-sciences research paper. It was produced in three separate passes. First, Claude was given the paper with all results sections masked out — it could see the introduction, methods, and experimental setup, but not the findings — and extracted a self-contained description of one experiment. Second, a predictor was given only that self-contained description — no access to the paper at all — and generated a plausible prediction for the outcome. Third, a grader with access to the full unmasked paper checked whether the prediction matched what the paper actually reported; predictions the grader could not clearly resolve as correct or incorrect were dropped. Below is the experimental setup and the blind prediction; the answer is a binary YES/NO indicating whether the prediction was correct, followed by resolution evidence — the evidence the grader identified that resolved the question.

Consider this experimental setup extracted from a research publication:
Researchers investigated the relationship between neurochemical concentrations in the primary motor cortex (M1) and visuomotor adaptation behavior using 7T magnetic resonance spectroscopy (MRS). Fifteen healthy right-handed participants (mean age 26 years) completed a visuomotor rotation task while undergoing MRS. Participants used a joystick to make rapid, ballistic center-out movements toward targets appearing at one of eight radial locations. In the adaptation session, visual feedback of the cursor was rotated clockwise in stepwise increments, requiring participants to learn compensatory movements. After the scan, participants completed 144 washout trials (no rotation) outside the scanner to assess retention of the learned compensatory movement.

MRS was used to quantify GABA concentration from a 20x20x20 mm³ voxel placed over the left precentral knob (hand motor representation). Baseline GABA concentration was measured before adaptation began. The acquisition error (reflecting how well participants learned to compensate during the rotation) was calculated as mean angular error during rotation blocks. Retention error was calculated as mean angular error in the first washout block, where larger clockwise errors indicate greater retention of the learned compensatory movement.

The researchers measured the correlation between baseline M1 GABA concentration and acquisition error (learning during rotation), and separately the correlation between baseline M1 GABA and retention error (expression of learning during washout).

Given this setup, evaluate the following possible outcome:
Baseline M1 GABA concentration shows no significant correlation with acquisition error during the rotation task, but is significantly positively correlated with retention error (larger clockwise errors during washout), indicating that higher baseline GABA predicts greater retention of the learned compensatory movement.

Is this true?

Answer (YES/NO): NO